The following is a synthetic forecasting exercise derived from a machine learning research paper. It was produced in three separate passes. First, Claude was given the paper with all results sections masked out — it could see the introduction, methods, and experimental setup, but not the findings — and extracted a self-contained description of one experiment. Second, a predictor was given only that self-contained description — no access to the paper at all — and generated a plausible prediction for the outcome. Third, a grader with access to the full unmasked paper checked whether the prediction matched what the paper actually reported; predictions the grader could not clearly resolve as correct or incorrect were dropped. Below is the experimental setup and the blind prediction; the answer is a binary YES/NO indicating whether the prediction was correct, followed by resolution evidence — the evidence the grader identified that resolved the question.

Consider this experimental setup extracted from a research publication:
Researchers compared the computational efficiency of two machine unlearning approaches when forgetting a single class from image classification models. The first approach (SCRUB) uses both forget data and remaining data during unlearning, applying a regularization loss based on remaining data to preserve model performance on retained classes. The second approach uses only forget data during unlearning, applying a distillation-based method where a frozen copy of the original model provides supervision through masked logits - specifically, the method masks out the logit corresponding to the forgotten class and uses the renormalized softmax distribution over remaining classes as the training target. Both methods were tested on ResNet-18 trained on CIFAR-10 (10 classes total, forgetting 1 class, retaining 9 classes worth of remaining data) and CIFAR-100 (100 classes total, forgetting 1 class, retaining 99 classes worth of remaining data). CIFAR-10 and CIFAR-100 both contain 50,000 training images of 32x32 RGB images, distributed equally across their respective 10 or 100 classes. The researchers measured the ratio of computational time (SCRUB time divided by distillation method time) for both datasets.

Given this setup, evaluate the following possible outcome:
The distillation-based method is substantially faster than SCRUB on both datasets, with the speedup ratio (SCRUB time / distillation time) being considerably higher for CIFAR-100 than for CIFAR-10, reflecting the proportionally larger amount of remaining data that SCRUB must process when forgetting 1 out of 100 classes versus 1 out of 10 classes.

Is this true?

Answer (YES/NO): YES